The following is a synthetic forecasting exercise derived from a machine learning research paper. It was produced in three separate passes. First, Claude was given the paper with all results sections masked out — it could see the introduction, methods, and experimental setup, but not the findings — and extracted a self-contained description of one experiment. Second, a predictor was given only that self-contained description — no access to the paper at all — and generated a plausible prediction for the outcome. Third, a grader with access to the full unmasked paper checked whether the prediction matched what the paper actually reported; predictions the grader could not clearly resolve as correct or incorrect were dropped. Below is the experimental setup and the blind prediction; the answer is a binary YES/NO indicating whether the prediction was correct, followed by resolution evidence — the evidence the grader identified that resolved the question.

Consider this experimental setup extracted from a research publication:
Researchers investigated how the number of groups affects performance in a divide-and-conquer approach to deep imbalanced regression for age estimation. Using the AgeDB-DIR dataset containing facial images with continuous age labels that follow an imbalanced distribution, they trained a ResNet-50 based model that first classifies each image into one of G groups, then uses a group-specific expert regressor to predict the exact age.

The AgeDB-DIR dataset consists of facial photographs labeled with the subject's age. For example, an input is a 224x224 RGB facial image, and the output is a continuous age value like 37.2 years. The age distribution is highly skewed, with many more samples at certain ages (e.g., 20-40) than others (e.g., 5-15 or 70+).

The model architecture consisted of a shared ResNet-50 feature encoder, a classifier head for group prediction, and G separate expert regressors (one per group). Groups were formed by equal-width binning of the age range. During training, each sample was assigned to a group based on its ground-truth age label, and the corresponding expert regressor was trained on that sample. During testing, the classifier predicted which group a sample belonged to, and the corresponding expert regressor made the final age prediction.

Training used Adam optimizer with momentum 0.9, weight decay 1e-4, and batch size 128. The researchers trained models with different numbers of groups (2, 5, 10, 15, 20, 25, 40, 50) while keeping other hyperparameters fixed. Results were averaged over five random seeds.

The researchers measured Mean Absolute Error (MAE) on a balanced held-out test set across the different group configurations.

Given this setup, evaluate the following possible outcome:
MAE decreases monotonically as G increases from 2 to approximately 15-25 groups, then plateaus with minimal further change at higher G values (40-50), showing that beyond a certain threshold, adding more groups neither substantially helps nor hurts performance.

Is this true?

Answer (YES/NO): NO